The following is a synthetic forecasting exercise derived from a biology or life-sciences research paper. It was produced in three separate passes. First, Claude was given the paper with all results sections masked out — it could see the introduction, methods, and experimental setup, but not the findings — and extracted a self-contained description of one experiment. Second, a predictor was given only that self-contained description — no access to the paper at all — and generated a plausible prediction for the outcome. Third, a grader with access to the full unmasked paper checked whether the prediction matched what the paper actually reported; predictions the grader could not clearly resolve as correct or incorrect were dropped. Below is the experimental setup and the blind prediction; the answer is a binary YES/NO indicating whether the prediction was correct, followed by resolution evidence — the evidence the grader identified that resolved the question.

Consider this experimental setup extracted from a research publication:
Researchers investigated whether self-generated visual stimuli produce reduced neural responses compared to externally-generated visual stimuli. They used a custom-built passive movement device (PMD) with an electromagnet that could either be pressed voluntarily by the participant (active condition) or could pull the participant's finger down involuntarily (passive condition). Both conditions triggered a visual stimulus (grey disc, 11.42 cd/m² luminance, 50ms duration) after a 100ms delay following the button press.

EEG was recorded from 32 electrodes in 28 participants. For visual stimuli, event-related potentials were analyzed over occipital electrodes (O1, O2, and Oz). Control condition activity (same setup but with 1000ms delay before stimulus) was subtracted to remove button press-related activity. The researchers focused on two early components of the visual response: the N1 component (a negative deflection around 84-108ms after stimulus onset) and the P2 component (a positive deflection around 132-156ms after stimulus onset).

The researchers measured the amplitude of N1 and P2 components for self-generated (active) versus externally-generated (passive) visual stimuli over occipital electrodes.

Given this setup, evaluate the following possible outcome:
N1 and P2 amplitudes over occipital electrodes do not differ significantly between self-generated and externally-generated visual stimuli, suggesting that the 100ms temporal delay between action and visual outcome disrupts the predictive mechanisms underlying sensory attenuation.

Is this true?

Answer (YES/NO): NO